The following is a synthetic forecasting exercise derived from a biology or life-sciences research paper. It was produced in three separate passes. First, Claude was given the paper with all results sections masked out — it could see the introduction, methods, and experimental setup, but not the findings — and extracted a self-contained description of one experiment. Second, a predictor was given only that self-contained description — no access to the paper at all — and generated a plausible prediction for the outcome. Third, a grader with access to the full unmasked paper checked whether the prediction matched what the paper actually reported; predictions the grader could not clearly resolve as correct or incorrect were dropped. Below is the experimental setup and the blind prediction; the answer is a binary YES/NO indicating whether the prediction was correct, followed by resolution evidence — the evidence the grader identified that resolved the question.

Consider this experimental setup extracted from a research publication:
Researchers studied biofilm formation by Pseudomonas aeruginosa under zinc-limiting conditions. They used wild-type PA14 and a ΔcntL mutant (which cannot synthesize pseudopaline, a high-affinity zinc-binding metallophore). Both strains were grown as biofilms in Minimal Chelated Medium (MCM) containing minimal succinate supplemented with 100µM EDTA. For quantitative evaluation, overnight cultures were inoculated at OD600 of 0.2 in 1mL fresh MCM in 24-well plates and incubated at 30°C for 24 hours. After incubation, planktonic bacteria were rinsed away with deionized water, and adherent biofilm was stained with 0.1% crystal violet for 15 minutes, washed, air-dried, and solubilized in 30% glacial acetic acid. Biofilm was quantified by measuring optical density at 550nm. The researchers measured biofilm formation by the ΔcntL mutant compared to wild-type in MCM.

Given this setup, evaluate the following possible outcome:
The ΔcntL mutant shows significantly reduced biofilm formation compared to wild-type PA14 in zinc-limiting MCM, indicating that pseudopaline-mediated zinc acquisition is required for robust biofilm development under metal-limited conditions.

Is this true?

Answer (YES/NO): YES